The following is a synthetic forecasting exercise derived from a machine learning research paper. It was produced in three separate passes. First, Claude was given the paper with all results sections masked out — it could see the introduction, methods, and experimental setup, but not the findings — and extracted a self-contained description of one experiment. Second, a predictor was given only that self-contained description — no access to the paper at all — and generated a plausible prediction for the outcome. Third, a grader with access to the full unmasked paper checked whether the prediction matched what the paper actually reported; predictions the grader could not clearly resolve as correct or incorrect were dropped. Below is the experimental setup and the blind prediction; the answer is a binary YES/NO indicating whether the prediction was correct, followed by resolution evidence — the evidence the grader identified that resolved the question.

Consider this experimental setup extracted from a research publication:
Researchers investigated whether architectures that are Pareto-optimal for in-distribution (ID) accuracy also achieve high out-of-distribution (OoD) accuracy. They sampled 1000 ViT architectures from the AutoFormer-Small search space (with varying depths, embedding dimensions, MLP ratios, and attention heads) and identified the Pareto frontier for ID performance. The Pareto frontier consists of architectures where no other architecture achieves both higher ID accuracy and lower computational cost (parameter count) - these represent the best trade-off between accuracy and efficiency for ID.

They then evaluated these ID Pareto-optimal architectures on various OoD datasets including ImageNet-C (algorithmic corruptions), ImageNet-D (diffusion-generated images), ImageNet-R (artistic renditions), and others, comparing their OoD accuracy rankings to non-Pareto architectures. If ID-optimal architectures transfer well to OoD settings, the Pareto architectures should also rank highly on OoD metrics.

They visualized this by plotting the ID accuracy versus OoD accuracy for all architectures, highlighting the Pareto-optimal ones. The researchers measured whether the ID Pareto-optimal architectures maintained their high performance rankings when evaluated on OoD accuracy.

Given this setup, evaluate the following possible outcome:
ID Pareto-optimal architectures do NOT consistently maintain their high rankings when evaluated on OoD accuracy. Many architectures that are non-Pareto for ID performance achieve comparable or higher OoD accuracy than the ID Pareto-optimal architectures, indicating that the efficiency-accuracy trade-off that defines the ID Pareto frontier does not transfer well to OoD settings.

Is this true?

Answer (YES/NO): YES